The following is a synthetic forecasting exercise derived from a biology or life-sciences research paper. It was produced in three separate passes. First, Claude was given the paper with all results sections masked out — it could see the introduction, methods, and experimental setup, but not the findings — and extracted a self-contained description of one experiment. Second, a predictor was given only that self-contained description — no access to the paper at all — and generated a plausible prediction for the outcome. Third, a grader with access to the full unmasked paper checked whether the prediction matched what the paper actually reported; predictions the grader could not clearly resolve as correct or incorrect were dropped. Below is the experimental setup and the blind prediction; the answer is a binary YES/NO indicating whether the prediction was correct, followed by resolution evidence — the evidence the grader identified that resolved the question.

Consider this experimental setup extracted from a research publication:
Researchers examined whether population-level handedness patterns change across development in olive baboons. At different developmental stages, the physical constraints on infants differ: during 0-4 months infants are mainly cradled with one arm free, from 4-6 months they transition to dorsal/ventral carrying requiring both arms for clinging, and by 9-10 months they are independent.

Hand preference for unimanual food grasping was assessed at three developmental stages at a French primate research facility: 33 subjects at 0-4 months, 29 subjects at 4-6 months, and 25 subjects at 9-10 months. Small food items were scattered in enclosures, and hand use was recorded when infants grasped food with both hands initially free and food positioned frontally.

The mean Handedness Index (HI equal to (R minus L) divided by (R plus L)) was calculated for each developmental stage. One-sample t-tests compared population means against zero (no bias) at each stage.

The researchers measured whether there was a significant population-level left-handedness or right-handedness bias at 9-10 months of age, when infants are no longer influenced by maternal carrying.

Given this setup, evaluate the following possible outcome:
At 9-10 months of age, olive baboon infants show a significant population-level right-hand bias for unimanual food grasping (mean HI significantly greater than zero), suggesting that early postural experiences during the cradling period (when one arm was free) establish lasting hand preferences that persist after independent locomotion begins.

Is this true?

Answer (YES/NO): NO